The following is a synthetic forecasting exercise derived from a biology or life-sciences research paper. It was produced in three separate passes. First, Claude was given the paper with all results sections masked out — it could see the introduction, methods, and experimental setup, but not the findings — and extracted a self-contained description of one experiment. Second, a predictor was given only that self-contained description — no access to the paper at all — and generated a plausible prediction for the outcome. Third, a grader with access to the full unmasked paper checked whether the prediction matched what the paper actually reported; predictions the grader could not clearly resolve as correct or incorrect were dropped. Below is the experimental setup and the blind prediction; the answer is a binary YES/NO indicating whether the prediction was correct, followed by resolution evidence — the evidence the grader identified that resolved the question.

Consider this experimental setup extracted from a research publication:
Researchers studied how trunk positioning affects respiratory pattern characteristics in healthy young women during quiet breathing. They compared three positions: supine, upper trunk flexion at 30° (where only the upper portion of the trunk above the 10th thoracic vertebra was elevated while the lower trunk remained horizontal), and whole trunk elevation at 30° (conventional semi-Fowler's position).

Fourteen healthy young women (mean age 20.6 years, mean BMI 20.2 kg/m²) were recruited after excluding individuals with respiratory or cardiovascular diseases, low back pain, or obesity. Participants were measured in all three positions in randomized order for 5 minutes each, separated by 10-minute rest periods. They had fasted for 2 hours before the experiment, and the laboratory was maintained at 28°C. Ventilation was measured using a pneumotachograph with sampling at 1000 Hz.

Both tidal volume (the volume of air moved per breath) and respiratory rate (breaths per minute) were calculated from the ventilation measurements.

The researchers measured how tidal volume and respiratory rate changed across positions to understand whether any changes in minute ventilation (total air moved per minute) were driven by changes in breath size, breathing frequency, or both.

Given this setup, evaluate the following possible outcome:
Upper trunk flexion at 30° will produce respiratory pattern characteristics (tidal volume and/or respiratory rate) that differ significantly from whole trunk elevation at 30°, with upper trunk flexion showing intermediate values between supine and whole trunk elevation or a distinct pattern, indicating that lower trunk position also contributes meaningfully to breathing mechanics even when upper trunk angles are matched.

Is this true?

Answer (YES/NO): NO